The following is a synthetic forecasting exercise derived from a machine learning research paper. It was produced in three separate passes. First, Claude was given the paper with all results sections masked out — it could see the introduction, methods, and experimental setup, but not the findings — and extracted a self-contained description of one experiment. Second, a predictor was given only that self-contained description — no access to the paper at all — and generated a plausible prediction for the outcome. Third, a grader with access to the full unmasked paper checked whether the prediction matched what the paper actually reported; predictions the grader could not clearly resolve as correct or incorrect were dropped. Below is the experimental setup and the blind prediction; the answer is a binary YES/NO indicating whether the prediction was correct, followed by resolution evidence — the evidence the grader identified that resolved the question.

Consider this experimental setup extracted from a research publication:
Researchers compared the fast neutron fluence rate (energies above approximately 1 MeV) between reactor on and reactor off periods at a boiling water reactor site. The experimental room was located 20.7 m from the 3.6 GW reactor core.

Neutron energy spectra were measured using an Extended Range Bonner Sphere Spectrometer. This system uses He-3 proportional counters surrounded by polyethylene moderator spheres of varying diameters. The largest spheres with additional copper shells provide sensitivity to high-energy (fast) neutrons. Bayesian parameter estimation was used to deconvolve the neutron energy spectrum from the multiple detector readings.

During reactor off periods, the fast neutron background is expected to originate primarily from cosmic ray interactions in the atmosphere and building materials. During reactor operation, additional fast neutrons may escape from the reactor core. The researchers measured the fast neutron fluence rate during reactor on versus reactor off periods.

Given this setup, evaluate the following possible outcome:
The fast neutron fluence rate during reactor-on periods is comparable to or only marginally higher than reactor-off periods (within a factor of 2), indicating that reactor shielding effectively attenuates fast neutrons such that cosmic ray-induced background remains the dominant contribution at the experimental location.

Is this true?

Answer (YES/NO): NO